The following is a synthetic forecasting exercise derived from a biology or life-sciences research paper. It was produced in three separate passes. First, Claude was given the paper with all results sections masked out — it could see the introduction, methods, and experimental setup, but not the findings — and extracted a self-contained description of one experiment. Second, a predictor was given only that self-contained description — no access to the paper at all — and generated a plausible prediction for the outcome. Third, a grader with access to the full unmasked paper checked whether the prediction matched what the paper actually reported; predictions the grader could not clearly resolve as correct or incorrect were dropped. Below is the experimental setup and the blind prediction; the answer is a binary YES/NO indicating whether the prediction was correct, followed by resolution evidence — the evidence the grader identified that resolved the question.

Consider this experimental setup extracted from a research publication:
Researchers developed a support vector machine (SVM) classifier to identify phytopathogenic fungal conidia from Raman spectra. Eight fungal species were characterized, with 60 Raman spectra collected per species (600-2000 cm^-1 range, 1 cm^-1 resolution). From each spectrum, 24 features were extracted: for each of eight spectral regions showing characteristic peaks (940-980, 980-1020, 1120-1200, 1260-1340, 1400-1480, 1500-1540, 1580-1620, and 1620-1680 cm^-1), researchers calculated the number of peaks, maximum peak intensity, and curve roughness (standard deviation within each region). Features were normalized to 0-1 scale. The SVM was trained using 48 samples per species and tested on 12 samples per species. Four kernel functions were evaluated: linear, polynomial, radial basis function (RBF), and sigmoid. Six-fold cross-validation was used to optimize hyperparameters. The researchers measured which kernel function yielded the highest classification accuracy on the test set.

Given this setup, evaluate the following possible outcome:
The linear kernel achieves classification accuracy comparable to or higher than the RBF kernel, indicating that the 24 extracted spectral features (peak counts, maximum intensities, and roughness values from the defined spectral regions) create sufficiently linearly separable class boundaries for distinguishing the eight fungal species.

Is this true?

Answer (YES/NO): YES